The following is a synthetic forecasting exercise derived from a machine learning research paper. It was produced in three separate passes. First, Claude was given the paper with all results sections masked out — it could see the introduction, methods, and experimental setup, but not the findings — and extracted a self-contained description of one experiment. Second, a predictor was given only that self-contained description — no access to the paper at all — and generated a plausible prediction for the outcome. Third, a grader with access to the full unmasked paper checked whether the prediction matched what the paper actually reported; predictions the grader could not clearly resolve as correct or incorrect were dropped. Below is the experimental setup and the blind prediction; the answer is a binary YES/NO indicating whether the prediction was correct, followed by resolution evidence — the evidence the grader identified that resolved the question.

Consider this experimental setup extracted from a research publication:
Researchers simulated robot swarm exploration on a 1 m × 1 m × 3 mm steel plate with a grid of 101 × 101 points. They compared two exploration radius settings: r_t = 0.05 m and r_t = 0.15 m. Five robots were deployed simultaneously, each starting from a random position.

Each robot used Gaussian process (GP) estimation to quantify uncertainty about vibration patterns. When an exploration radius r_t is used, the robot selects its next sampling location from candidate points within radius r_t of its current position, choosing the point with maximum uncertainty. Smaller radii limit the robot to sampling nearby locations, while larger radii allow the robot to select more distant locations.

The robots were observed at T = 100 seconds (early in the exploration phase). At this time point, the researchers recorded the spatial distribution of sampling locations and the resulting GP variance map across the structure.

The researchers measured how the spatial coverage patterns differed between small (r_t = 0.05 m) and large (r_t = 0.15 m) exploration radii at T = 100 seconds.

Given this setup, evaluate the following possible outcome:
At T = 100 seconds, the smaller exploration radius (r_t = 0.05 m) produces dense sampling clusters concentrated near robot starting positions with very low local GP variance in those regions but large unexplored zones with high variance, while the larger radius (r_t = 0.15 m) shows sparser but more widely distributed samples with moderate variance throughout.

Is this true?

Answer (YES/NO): YES